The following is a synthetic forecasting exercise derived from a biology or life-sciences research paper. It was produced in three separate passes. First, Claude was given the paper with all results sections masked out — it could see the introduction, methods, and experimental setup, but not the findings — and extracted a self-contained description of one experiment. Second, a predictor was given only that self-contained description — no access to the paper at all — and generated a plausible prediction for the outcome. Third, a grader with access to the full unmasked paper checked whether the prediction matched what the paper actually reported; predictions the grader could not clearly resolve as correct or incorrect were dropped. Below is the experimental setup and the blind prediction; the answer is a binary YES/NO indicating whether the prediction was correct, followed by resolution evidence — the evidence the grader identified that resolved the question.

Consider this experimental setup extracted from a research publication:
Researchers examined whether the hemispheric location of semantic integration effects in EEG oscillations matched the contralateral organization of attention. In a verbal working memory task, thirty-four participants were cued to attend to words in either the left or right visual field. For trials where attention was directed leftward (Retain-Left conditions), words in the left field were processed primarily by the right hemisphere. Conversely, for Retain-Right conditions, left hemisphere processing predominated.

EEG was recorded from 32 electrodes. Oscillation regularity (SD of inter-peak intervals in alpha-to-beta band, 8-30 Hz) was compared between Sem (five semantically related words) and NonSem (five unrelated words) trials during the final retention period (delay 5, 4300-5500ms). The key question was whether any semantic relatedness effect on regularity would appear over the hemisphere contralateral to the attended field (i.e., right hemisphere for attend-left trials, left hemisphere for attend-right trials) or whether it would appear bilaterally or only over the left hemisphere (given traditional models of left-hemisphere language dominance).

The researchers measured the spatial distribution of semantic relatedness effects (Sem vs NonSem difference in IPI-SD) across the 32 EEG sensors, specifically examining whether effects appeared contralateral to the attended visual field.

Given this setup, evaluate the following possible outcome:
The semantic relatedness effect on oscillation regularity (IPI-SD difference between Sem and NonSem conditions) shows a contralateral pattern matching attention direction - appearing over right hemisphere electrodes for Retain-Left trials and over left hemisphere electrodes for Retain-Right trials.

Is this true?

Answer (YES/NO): YES